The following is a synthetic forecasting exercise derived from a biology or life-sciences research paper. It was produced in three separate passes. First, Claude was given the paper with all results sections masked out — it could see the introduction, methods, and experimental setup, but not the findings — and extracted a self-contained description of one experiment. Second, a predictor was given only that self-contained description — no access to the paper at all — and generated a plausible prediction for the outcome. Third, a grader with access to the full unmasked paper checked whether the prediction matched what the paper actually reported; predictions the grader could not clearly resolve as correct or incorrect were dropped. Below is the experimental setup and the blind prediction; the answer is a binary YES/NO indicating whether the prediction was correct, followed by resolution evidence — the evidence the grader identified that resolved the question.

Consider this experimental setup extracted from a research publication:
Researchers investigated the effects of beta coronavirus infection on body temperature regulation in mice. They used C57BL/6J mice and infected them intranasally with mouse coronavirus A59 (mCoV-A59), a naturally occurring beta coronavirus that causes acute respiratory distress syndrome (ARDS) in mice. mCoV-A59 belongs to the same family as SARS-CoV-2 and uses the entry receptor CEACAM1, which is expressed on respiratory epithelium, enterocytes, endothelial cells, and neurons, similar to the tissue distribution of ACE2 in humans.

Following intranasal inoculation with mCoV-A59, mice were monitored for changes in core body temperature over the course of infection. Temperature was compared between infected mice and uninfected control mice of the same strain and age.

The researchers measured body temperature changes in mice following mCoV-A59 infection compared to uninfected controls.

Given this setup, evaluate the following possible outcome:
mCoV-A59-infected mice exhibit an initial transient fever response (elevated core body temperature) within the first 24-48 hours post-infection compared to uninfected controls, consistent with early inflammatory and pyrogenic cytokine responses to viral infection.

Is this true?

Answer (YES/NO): NO